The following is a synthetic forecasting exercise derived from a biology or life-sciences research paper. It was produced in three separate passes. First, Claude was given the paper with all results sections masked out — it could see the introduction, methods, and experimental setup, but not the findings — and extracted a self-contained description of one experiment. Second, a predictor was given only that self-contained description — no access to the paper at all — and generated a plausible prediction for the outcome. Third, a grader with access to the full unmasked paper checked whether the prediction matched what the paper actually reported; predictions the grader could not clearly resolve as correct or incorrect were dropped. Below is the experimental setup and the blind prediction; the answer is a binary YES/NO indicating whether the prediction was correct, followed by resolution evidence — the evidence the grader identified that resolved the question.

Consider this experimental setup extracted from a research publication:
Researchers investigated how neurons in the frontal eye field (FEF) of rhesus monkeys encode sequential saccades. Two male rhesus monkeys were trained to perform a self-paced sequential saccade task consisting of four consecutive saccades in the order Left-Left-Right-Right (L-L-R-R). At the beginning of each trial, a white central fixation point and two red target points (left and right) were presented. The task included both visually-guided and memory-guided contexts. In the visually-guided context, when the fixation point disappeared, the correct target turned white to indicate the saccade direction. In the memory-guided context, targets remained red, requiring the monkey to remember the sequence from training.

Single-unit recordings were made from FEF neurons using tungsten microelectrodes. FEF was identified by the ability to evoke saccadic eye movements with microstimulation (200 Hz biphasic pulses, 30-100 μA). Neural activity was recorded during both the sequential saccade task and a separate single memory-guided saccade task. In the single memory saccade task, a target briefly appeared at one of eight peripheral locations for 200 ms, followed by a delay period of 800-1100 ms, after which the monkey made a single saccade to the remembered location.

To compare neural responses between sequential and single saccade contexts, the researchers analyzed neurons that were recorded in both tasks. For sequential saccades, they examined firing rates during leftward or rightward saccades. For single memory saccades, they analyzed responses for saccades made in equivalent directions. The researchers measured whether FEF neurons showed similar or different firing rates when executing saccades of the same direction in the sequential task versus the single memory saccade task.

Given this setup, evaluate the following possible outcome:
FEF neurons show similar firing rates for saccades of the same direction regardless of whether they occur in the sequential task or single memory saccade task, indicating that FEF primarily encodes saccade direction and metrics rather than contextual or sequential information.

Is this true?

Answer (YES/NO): NO